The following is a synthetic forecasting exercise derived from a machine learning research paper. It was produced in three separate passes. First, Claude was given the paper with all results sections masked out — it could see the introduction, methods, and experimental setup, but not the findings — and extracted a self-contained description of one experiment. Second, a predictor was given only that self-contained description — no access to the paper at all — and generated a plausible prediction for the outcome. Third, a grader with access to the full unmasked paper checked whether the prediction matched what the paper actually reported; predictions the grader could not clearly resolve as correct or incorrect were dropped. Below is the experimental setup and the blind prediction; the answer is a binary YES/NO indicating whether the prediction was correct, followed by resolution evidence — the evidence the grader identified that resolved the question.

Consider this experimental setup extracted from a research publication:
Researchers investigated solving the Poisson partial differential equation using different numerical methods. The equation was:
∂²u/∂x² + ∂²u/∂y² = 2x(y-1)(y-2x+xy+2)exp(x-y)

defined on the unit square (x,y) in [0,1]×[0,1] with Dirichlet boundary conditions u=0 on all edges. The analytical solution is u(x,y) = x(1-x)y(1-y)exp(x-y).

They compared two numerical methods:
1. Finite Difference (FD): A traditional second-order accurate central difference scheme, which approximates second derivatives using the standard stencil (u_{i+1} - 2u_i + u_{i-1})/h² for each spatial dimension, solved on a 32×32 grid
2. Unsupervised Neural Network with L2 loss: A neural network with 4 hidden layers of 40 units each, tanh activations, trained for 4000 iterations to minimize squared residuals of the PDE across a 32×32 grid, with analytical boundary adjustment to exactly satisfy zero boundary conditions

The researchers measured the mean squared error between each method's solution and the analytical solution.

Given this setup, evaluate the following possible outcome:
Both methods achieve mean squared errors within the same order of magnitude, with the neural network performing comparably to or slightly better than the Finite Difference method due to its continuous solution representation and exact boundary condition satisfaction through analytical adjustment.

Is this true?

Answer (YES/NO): YES